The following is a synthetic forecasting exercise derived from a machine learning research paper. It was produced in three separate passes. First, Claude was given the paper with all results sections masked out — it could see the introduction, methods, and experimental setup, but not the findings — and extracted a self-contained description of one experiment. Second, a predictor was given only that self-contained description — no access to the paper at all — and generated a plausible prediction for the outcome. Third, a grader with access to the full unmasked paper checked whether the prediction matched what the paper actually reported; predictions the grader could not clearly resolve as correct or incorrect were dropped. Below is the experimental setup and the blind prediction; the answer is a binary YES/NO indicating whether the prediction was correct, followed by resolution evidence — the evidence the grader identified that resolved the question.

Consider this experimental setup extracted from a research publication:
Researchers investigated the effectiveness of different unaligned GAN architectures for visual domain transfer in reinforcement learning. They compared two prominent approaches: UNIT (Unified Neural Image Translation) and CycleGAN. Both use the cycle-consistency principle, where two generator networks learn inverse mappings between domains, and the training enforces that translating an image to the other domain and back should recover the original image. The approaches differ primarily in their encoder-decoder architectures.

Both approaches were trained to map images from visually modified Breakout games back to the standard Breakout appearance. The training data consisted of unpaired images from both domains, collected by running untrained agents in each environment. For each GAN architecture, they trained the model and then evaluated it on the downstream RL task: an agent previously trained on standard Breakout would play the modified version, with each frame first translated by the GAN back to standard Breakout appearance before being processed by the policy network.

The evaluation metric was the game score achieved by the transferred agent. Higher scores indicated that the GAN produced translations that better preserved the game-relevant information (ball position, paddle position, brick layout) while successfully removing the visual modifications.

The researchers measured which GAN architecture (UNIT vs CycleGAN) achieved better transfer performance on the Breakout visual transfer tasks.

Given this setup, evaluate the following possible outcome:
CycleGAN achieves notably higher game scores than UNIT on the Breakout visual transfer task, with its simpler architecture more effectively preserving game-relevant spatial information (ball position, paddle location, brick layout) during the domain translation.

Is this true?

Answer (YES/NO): NO